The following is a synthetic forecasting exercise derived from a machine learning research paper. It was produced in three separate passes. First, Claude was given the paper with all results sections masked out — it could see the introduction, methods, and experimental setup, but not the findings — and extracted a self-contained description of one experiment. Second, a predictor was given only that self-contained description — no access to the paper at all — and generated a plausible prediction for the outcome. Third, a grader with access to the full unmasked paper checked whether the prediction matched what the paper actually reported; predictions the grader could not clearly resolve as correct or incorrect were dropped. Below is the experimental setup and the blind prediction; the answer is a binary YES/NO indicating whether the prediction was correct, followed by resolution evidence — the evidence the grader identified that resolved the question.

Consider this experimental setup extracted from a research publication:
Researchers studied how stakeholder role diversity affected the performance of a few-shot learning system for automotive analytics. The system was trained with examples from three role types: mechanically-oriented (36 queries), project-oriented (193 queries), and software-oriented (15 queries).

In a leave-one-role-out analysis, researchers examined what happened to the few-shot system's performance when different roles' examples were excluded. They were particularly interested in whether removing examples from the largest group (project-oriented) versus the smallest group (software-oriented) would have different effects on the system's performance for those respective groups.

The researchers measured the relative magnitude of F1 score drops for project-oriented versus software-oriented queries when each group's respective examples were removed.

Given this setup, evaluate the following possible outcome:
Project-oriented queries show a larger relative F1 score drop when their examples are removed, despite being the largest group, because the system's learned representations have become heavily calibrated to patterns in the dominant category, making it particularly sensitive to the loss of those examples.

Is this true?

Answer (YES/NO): NO